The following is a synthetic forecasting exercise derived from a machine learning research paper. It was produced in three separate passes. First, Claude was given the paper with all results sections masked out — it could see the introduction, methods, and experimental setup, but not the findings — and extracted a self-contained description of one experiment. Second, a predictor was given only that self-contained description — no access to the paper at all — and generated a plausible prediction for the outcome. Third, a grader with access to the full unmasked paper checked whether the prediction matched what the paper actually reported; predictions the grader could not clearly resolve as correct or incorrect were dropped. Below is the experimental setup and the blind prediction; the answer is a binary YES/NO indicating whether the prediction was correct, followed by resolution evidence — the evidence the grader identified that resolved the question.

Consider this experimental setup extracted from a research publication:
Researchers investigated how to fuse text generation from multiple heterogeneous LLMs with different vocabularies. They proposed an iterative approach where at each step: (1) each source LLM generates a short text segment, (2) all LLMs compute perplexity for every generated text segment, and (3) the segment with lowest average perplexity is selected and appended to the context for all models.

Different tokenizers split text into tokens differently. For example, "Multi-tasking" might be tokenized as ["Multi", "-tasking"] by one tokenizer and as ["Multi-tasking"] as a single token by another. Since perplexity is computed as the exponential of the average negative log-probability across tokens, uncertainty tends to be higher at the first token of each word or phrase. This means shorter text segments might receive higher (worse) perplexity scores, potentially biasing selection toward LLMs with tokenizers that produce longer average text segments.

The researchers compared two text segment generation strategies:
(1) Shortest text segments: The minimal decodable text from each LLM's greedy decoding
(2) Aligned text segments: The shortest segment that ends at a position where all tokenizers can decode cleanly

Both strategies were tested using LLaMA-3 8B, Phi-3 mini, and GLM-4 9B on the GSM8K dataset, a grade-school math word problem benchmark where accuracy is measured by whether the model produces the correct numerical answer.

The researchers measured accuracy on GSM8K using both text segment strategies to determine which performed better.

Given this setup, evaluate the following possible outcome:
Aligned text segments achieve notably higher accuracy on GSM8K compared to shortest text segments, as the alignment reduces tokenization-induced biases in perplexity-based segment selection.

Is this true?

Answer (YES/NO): NO